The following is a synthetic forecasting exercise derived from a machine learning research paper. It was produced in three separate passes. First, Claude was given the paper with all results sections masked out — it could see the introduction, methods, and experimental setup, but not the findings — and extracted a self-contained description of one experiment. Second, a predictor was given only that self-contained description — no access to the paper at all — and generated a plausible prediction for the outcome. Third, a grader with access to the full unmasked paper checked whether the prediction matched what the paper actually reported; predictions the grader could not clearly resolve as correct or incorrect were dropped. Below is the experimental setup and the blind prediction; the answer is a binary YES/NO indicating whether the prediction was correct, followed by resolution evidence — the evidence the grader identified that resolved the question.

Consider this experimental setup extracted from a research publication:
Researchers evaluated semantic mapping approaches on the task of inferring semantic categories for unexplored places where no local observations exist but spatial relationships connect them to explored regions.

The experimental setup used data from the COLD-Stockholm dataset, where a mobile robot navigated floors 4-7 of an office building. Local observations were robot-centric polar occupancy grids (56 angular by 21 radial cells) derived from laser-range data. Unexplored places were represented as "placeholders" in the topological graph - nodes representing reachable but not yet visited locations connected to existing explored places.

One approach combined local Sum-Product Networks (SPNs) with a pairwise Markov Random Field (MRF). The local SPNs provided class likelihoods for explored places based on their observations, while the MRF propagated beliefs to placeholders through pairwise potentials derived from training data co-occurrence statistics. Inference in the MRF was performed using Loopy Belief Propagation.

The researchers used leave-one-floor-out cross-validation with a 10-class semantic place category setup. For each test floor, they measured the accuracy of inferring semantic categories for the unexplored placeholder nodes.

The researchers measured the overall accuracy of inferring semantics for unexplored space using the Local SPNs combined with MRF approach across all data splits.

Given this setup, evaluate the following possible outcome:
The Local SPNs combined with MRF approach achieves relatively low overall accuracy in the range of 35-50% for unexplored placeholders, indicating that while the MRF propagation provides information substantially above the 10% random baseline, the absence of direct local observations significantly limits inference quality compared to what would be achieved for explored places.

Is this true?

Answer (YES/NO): NO